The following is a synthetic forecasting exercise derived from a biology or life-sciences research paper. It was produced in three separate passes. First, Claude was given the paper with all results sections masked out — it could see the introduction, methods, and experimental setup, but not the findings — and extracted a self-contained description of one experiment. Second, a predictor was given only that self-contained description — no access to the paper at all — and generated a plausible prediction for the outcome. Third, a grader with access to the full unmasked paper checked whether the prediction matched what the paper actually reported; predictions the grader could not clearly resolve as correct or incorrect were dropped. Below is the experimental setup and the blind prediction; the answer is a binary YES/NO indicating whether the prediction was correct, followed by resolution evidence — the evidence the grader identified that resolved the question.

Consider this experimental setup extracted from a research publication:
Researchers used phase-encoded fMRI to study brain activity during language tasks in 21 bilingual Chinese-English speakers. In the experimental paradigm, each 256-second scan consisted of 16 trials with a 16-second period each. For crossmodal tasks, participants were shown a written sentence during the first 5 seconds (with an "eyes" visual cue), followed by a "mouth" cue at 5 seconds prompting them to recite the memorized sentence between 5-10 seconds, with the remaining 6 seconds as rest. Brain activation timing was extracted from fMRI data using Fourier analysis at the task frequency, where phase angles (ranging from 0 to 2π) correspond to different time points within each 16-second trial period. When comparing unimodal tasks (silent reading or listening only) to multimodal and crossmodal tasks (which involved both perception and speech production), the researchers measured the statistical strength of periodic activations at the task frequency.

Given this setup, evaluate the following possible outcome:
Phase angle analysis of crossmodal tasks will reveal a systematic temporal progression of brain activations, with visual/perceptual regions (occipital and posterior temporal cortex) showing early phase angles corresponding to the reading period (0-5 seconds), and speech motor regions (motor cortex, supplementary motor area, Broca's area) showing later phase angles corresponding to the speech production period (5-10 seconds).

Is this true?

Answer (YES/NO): YES